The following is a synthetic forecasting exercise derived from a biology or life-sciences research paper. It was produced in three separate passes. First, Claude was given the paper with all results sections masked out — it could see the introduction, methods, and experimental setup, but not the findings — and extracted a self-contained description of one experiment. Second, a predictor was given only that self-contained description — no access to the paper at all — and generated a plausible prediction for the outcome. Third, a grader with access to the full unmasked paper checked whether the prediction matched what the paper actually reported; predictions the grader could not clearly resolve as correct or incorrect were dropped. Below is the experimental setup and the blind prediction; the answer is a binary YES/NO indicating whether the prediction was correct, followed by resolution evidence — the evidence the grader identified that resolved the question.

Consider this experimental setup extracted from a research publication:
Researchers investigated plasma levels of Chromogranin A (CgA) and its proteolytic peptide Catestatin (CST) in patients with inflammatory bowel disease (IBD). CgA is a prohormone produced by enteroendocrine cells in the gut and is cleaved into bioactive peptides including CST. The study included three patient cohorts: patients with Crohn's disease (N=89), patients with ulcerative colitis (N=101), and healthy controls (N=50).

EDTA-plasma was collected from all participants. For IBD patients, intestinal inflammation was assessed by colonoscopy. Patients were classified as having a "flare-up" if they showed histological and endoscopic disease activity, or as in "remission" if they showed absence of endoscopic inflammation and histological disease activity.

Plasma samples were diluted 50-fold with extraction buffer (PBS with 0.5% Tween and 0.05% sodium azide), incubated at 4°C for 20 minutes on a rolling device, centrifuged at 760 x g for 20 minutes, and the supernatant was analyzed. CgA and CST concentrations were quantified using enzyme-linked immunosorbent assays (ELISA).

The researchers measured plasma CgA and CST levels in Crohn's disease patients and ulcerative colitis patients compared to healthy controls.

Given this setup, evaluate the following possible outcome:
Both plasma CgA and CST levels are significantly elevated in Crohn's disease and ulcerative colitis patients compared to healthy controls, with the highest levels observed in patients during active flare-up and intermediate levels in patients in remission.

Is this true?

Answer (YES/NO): NO